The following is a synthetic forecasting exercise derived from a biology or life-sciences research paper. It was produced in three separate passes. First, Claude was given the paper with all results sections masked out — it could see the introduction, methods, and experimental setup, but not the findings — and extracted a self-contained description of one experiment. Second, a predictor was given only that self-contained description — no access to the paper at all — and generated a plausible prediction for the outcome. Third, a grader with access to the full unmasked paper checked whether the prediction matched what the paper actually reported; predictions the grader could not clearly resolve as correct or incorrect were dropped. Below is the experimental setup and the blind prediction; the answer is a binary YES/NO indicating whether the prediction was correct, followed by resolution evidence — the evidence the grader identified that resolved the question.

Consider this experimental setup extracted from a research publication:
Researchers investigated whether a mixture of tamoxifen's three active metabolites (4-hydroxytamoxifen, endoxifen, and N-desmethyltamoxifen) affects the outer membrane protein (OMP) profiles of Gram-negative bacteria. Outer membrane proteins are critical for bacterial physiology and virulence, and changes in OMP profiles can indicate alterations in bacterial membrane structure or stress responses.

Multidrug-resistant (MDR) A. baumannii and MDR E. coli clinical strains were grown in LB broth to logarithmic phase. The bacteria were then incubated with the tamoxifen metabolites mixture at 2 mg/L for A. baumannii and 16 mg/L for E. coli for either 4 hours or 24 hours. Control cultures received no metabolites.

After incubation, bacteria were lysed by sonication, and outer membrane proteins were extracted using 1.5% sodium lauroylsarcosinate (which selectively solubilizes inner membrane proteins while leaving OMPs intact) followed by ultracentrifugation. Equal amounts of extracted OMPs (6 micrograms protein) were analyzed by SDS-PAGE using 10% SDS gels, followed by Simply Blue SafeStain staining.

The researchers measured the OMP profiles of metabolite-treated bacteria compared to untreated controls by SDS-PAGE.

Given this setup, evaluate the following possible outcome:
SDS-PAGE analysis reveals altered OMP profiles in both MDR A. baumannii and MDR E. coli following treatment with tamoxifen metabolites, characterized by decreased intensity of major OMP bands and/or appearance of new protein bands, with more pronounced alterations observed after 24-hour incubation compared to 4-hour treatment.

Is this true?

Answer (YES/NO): NO